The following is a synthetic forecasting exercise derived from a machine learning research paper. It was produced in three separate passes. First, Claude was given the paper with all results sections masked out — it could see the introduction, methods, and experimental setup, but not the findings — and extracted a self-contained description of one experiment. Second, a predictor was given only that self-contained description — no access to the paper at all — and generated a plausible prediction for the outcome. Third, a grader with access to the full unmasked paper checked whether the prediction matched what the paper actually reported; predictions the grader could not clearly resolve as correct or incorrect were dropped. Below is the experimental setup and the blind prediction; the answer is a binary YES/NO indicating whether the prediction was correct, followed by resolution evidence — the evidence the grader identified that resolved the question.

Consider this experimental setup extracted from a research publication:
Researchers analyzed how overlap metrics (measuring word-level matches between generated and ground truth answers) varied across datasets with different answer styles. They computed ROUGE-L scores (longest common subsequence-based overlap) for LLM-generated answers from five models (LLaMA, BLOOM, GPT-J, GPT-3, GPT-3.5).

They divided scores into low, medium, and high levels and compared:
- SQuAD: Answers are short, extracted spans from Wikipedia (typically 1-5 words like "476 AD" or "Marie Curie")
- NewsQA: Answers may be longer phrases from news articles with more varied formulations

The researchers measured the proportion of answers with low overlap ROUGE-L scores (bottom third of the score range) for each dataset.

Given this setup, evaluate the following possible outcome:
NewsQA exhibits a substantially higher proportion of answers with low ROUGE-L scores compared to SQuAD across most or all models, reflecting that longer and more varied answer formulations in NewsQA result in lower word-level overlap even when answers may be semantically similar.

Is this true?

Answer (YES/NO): YES